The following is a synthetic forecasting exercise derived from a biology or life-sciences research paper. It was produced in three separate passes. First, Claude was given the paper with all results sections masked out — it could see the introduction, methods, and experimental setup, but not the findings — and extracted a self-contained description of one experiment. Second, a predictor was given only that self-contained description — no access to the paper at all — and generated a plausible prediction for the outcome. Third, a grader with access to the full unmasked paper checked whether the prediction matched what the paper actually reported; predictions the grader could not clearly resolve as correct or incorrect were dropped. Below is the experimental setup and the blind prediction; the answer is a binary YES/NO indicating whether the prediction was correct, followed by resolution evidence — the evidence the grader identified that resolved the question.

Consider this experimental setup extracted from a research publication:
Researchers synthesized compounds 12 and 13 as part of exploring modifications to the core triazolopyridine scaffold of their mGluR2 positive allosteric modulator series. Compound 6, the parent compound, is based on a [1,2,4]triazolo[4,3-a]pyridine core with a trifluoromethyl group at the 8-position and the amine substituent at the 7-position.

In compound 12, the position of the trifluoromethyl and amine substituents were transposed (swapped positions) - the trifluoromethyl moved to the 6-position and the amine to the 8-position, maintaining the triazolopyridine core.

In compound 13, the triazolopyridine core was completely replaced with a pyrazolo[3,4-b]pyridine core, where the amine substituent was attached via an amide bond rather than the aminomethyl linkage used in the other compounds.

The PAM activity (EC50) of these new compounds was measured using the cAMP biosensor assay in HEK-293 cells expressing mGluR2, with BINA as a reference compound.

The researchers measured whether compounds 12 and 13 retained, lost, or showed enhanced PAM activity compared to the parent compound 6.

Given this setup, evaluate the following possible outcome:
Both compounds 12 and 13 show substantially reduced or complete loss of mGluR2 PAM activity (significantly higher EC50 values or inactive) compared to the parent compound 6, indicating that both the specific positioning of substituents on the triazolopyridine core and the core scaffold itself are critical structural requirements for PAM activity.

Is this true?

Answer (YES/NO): YES